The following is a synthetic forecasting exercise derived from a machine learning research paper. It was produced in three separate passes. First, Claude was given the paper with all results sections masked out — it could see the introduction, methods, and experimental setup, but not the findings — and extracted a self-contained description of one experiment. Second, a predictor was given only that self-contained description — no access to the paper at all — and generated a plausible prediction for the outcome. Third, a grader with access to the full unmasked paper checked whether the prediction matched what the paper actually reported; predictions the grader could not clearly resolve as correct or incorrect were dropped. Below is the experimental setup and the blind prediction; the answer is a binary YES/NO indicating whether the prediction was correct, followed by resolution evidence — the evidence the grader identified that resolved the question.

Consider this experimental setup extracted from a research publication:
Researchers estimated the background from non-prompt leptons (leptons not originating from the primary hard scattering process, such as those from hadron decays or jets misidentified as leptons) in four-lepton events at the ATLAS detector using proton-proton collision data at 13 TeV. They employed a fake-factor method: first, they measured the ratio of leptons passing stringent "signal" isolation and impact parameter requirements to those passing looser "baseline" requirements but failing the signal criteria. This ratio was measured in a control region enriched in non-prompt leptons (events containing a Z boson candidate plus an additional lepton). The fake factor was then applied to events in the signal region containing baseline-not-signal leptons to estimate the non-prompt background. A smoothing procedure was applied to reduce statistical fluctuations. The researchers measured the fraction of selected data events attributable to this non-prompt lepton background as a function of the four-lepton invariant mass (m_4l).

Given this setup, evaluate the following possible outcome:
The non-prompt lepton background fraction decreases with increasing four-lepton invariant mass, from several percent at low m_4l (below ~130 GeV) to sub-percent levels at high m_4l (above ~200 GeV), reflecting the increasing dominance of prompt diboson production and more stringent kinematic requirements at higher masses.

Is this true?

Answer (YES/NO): NO